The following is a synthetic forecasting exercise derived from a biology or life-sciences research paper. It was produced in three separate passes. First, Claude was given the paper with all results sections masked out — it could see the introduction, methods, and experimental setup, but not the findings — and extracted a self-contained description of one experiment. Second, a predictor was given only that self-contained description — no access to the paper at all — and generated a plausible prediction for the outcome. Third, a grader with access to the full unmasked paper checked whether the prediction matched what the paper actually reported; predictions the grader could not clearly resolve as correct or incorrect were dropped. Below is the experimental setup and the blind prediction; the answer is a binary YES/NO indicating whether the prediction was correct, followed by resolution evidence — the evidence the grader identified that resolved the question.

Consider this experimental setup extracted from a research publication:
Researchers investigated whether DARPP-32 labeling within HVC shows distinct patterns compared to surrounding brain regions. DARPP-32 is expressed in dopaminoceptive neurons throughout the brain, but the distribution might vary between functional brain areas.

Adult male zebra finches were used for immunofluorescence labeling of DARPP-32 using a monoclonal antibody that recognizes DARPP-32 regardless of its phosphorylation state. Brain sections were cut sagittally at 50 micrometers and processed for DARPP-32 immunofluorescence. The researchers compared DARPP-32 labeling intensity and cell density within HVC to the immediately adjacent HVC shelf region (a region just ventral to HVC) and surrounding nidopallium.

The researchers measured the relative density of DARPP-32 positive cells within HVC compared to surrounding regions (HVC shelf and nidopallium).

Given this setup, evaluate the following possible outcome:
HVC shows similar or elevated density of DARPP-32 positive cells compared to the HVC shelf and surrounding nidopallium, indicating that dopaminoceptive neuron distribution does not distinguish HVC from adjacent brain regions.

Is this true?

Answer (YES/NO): NO